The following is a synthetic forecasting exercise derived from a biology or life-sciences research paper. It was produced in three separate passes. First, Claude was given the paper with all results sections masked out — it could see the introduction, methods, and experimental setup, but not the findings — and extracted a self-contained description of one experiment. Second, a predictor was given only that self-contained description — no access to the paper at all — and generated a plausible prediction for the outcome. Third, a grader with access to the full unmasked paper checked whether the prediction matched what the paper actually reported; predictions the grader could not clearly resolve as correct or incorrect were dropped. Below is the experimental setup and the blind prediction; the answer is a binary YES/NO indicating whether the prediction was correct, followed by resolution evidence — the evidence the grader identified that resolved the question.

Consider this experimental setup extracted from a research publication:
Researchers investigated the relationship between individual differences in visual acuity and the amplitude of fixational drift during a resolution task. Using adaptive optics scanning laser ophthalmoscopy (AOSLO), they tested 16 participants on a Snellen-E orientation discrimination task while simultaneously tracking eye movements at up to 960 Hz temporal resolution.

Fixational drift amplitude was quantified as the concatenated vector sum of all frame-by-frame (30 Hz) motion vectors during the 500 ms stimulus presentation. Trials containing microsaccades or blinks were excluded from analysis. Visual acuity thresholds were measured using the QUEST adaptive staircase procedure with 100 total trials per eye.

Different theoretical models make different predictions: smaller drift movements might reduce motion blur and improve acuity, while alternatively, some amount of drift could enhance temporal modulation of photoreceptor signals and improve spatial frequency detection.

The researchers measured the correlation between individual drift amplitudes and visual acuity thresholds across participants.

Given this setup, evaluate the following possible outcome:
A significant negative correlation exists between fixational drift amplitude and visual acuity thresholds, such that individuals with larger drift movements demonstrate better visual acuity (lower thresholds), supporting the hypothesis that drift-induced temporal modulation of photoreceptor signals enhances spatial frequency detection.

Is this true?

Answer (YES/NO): NO